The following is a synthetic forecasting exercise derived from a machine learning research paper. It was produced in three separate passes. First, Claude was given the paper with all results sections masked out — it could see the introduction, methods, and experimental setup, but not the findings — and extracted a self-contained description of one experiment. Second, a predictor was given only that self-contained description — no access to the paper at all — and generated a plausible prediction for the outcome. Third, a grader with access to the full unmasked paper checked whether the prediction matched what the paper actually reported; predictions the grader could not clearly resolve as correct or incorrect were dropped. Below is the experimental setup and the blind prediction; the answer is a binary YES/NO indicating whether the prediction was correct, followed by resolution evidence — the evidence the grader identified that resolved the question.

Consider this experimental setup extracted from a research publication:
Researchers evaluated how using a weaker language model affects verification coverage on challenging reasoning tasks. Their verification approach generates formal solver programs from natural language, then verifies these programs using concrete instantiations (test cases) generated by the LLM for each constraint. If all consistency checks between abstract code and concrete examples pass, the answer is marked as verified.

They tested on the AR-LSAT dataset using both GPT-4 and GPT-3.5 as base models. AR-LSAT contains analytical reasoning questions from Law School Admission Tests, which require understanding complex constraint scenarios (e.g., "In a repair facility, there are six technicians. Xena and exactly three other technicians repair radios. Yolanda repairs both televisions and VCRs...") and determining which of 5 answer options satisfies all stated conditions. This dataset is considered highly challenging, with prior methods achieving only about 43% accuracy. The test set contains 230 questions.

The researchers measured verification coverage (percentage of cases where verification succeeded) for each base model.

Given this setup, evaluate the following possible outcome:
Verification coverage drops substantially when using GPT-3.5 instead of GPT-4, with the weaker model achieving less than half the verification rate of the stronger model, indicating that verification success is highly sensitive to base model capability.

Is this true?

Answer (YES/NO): YES